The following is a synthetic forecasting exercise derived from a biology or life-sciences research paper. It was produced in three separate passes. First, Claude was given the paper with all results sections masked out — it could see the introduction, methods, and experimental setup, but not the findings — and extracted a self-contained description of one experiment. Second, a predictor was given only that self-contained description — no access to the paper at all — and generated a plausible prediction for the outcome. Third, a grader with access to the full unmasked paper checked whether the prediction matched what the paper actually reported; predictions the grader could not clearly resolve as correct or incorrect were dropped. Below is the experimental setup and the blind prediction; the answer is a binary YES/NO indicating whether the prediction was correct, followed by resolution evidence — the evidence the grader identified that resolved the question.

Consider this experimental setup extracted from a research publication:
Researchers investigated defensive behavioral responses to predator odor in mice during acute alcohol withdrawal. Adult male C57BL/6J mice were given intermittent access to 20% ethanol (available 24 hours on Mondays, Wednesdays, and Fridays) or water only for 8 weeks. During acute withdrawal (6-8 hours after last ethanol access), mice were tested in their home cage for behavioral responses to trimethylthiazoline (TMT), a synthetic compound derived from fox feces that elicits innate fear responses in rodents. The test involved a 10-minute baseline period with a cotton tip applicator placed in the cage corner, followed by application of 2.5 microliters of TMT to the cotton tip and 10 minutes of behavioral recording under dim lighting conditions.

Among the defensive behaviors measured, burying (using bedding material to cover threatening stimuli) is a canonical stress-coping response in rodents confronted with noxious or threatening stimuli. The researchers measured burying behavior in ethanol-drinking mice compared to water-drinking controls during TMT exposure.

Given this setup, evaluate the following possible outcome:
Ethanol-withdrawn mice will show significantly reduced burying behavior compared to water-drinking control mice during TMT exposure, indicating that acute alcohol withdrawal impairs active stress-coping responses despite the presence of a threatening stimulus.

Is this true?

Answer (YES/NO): YES